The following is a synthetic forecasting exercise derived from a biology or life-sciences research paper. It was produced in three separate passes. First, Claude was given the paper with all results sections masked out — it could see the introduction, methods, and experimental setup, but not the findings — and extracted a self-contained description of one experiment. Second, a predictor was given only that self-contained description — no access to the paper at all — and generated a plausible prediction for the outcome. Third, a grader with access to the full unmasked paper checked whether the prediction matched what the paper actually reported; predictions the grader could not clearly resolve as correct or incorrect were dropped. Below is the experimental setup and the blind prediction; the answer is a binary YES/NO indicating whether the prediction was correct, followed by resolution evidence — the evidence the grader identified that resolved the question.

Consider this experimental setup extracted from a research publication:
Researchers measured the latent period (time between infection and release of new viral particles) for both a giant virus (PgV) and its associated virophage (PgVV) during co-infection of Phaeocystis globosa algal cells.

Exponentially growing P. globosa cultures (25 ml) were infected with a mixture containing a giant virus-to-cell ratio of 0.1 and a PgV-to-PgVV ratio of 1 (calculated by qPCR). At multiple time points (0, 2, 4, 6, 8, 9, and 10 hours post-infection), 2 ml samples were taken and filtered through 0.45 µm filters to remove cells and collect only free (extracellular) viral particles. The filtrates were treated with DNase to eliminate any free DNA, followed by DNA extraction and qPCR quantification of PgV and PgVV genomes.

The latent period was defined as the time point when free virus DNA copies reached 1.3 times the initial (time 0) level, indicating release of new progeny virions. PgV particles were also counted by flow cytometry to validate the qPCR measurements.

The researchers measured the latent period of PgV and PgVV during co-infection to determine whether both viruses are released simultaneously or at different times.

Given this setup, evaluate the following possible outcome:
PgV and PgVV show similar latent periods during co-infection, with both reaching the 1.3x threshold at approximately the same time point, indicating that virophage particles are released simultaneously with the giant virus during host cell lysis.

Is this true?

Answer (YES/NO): YES